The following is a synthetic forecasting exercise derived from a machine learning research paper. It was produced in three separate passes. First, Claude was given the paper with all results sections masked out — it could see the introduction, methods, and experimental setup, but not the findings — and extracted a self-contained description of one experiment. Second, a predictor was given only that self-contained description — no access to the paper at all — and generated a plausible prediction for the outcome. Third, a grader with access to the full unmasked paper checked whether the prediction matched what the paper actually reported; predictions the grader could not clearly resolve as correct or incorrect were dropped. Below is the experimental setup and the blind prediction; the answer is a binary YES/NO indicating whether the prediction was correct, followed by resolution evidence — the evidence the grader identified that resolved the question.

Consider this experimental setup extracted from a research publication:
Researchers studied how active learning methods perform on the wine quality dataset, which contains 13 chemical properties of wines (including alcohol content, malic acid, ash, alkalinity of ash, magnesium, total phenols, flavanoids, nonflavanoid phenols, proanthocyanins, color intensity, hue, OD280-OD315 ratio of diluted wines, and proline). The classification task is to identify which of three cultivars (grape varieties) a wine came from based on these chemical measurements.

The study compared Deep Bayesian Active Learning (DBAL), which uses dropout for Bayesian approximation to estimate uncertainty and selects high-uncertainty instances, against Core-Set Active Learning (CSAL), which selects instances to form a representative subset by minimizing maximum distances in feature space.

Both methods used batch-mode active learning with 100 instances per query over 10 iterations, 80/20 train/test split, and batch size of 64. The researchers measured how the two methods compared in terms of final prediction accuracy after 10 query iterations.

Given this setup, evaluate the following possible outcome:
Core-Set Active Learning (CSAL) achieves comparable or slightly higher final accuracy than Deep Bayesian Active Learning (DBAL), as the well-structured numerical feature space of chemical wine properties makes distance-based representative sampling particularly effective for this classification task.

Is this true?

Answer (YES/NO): YES